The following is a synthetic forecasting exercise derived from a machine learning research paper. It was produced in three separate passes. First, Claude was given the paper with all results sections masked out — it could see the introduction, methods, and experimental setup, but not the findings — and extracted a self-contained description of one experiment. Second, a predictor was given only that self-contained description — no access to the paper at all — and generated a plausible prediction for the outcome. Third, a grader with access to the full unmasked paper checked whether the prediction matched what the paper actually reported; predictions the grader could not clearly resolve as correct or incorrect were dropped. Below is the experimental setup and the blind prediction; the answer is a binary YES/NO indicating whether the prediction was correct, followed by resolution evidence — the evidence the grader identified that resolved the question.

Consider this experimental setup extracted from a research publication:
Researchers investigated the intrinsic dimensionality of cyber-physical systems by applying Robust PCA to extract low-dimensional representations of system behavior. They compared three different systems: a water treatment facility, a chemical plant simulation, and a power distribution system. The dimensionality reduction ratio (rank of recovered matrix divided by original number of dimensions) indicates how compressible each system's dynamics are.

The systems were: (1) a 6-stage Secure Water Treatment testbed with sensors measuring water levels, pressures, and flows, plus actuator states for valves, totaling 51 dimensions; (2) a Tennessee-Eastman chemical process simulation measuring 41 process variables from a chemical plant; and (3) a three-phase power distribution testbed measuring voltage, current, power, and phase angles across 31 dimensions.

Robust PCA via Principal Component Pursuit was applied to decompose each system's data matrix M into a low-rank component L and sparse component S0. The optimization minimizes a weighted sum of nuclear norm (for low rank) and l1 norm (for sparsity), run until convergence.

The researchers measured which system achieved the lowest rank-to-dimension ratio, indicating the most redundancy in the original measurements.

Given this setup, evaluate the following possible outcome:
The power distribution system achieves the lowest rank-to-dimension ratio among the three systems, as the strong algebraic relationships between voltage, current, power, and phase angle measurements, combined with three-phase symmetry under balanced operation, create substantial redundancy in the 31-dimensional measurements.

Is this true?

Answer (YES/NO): YES